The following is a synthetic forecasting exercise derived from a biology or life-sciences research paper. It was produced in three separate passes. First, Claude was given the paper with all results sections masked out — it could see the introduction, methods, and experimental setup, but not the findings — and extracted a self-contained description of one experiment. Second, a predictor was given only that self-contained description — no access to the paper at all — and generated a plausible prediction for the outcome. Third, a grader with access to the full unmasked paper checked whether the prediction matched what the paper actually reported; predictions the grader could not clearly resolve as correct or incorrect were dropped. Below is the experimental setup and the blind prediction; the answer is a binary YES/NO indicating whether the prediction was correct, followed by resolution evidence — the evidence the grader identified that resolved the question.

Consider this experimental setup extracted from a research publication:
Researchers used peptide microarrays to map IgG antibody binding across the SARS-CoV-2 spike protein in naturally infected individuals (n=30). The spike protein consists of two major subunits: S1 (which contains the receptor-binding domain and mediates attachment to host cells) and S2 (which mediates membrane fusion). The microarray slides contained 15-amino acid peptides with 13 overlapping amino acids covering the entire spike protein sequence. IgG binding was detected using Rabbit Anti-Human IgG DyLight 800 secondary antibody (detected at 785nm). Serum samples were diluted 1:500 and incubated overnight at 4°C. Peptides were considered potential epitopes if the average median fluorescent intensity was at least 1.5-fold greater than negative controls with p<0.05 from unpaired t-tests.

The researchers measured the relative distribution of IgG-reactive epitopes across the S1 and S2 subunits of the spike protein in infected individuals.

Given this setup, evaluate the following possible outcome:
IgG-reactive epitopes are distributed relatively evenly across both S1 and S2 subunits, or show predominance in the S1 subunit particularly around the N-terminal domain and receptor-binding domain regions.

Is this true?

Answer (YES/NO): YES